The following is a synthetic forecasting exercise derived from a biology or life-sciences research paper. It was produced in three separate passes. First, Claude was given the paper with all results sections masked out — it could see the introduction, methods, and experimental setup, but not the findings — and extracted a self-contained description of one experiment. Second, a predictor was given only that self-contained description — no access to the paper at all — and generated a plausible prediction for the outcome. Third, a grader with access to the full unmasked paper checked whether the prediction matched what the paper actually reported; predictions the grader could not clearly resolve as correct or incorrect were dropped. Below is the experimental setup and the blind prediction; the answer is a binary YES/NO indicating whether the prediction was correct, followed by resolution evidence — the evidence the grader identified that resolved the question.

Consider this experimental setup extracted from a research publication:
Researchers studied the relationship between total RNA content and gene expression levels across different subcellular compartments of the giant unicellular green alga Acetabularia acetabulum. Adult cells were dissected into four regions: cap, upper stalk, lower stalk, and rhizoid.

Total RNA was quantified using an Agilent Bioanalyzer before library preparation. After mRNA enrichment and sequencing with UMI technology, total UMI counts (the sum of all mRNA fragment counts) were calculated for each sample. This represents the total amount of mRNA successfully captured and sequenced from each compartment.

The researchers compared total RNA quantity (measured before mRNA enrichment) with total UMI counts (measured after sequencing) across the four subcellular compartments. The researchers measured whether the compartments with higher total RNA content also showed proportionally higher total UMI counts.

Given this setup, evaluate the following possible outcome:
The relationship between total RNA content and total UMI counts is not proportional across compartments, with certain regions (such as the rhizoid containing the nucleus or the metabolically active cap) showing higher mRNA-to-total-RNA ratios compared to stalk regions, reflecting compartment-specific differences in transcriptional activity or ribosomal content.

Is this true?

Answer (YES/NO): NO